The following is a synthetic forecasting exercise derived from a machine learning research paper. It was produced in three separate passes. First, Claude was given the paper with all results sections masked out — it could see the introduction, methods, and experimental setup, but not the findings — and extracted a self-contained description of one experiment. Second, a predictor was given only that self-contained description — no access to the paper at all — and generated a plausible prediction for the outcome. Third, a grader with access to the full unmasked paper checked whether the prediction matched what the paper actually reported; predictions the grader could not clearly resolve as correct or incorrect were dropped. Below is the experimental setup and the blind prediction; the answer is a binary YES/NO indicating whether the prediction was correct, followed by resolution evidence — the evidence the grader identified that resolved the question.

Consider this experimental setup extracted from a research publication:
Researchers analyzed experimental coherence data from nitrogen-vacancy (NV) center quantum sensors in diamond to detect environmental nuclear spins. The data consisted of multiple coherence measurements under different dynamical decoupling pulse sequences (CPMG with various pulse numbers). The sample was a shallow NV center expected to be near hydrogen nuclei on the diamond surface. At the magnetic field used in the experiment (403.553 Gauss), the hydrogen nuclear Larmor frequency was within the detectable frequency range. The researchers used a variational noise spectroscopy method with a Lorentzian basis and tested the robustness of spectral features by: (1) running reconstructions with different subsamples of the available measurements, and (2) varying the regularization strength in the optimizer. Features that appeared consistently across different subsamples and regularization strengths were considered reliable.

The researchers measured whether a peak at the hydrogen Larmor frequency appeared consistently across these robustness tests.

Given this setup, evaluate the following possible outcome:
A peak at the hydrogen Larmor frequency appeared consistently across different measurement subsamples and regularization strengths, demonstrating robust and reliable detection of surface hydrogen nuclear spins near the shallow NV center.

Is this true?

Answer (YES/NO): YES